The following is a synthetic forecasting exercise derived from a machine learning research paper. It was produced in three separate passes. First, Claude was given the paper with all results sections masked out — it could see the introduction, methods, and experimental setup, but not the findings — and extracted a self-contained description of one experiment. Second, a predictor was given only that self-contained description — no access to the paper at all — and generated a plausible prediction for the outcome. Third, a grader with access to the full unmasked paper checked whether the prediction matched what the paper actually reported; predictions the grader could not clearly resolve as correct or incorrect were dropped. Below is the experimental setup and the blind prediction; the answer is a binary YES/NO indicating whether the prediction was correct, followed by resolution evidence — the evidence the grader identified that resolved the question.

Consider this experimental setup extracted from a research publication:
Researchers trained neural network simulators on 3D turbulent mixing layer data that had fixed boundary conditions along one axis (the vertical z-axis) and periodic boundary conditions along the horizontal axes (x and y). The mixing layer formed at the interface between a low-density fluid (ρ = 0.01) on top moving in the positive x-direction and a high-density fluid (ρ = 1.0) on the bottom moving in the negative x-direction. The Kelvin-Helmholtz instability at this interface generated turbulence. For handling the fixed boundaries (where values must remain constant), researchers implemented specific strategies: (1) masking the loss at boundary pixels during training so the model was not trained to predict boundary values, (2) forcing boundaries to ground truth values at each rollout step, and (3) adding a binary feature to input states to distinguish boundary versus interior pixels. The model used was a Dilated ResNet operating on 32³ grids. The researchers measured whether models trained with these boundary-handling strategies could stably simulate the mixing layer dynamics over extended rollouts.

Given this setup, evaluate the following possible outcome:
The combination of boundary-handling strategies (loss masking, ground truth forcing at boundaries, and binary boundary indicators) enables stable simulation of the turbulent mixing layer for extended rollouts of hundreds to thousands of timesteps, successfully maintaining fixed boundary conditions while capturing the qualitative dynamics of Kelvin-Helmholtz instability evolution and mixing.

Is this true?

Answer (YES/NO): YES